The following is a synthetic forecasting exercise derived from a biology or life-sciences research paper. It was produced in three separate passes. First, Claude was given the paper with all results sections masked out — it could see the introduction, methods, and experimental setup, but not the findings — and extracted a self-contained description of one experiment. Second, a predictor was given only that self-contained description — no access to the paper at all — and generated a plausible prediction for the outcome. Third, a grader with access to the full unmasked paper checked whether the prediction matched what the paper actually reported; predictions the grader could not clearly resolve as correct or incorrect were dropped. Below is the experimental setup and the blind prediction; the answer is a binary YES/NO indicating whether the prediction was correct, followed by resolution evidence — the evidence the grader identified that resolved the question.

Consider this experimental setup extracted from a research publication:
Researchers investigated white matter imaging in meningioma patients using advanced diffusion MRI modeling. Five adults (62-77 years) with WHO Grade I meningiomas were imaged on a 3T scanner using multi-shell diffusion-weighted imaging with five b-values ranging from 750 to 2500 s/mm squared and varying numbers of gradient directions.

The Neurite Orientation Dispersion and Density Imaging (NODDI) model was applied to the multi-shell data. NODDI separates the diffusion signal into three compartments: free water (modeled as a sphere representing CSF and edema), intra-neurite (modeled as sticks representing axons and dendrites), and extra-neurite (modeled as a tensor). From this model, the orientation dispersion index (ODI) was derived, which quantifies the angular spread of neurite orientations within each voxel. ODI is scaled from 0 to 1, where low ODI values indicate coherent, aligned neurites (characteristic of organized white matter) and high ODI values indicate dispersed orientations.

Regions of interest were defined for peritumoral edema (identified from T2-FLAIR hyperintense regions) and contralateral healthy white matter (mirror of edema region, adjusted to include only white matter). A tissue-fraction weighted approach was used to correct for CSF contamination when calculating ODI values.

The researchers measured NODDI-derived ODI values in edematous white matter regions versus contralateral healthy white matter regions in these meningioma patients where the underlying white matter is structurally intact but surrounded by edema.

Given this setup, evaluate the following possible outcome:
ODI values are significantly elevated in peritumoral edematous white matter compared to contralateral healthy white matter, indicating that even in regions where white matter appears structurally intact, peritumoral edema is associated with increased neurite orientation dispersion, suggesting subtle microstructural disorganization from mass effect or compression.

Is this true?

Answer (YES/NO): NO